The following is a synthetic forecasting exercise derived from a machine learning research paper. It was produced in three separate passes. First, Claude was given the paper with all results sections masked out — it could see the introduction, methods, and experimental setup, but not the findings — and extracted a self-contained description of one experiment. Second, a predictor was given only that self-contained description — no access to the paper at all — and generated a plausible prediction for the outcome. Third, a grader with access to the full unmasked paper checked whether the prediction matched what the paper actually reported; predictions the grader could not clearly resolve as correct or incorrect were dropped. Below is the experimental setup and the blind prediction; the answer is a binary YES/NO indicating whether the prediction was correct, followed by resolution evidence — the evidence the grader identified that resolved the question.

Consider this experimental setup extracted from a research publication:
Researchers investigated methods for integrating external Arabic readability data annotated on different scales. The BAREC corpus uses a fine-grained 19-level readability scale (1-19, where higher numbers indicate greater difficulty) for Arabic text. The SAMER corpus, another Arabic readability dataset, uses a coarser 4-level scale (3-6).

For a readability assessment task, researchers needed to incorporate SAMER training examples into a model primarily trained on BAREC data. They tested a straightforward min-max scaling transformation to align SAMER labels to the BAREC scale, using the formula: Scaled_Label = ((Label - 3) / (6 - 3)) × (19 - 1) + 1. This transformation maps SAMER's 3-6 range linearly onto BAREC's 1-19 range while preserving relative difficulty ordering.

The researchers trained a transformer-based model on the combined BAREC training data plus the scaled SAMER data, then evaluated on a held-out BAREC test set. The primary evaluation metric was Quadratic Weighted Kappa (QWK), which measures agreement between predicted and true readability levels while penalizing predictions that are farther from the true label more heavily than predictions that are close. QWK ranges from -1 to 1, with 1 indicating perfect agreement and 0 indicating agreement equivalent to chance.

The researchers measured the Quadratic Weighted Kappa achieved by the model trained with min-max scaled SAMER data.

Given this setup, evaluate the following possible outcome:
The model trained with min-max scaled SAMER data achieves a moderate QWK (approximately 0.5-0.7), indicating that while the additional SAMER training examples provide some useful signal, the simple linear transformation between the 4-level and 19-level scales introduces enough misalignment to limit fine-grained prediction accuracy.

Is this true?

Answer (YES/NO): YES